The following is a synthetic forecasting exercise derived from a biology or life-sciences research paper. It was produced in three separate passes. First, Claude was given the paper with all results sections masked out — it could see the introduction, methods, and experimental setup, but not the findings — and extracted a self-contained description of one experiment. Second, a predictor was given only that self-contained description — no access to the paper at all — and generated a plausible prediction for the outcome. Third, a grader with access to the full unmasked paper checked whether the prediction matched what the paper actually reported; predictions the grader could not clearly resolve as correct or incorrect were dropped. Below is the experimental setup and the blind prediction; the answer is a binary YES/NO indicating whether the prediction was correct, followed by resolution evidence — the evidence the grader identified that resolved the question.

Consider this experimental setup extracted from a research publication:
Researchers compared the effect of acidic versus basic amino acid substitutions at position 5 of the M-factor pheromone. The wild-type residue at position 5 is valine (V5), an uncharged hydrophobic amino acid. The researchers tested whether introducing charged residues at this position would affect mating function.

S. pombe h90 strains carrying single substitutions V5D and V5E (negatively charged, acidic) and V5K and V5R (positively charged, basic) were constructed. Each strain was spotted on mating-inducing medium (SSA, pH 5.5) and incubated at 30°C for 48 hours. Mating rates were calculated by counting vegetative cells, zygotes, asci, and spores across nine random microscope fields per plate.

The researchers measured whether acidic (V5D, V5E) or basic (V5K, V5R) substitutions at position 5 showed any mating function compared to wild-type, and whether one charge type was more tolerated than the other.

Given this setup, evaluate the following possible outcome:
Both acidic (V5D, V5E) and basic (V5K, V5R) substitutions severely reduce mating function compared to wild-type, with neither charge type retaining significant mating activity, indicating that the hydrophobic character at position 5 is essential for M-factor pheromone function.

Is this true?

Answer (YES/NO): YES